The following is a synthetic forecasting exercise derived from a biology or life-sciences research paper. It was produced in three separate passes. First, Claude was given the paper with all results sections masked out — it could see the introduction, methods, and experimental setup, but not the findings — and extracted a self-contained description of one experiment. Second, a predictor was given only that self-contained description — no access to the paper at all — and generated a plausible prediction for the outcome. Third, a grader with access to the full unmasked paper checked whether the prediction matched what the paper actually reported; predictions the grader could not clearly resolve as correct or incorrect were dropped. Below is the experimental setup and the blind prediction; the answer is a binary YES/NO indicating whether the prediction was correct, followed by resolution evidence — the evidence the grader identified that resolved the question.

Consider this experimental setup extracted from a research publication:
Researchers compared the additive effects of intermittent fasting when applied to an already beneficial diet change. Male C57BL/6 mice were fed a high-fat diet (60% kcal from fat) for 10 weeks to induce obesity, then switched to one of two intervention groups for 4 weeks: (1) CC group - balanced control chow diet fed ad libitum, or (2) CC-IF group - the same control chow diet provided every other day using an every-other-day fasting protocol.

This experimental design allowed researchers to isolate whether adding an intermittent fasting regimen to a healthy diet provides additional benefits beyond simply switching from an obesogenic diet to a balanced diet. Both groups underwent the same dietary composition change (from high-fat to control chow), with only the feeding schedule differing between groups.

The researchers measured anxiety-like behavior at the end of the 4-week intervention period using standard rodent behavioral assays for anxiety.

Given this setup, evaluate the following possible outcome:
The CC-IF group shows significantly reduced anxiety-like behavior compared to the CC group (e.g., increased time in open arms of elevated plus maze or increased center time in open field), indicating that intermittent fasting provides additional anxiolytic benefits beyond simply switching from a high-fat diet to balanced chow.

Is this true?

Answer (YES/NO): NO